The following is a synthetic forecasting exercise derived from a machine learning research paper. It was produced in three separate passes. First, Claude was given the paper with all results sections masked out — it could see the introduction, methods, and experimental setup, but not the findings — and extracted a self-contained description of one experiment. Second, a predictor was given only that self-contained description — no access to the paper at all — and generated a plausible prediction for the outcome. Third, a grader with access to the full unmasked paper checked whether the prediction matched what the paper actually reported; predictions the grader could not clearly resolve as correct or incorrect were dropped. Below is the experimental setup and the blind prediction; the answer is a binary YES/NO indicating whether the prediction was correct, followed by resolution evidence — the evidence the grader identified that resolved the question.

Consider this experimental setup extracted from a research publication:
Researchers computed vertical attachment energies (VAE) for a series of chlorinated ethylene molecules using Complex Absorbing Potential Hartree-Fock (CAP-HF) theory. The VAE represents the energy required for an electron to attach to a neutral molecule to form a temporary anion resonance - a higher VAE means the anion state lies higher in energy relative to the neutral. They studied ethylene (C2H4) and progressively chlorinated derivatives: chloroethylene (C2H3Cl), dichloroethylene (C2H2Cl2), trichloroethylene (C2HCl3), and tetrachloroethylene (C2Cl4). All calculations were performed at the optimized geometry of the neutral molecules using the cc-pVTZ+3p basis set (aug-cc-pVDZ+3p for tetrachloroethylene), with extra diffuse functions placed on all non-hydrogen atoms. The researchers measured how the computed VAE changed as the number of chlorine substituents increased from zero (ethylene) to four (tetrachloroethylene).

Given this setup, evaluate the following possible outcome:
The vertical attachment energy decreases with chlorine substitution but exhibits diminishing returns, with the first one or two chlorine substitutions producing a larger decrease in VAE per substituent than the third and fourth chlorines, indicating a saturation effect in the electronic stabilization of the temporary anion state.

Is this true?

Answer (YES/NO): YES